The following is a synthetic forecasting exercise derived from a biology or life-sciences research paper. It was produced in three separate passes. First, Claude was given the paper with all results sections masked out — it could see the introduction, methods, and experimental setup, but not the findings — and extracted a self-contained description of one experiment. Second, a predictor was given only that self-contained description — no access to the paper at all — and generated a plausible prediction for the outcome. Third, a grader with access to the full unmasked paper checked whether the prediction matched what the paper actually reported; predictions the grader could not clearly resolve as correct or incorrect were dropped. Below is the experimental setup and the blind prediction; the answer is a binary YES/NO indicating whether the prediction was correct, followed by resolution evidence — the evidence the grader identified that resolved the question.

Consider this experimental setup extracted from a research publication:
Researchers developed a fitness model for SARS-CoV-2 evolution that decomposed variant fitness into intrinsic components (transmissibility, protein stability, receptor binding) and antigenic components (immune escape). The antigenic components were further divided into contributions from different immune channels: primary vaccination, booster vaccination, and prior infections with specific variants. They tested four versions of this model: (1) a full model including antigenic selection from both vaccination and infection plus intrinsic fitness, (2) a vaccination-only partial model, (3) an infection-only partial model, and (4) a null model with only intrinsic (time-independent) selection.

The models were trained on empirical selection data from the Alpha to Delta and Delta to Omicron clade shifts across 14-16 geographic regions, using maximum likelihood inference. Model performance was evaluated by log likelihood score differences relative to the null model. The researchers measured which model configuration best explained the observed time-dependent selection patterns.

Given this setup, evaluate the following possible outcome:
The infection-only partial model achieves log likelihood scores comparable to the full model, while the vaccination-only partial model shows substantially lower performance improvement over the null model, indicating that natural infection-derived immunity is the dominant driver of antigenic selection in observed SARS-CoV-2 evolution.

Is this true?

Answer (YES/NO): NO